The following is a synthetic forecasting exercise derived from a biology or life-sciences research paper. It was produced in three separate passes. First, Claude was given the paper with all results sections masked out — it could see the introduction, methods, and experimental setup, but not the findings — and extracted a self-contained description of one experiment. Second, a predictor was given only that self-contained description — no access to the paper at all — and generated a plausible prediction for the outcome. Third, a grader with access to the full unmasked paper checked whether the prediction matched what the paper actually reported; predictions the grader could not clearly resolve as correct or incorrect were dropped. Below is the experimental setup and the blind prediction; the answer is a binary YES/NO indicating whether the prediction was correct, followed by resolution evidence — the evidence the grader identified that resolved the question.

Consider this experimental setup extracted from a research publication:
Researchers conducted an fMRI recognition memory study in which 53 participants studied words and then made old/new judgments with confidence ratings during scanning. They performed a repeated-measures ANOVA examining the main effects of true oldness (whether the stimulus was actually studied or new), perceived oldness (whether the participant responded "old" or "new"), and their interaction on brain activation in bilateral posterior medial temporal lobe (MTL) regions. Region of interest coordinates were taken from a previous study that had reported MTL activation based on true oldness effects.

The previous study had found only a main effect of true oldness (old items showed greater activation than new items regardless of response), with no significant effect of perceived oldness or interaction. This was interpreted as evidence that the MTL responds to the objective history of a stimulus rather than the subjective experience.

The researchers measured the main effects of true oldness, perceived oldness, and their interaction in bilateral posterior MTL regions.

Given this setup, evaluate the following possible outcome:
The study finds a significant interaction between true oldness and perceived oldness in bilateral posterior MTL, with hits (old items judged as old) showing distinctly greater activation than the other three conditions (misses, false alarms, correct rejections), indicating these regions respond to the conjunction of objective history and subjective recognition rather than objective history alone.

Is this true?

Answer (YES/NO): NO